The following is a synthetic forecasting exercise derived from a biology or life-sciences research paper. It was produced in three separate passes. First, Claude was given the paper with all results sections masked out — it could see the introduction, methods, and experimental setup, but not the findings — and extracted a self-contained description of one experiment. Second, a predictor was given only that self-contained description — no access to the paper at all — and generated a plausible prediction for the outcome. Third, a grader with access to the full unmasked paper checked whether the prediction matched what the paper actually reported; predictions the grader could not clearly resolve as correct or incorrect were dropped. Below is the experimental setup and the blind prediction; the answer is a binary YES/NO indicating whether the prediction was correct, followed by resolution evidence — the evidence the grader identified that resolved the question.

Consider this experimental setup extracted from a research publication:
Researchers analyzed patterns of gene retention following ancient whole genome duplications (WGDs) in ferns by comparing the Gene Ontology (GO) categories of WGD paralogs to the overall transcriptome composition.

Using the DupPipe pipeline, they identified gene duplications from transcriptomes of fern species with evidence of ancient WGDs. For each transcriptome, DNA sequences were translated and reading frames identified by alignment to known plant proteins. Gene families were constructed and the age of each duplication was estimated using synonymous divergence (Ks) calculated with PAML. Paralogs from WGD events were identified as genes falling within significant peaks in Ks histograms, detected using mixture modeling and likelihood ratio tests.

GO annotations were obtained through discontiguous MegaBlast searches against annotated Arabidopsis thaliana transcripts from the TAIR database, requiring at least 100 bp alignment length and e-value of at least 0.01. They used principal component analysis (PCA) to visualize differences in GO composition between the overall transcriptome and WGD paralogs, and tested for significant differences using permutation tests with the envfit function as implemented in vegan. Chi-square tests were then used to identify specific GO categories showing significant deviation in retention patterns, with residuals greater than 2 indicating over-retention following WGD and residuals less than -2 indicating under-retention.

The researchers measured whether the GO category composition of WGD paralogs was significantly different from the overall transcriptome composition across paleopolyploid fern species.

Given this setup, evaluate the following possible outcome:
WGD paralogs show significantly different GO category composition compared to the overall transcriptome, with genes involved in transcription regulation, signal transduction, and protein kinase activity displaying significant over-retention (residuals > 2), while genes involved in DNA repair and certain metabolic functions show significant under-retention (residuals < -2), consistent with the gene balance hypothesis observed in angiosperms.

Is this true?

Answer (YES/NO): NO